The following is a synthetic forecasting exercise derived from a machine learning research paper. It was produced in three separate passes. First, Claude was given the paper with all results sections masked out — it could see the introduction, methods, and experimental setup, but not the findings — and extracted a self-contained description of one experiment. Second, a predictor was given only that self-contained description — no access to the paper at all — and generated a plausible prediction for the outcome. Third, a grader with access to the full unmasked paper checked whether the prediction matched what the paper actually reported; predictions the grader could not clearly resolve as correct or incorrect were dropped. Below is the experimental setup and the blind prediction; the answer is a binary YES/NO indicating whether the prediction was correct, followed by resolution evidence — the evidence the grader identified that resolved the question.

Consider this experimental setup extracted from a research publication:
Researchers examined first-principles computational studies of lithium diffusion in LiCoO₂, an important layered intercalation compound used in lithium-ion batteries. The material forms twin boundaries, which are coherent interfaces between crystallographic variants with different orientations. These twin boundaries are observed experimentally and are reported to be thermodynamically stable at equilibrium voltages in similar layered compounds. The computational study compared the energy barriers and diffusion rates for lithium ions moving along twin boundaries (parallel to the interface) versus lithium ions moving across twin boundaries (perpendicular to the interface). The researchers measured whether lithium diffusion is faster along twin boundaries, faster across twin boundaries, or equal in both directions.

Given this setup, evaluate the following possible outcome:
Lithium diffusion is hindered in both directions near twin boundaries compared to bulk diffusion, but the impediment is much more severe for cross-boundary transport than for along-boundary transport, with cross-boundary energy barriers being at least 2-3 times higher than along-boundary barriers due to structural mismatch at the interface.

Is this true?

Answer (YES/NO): NO